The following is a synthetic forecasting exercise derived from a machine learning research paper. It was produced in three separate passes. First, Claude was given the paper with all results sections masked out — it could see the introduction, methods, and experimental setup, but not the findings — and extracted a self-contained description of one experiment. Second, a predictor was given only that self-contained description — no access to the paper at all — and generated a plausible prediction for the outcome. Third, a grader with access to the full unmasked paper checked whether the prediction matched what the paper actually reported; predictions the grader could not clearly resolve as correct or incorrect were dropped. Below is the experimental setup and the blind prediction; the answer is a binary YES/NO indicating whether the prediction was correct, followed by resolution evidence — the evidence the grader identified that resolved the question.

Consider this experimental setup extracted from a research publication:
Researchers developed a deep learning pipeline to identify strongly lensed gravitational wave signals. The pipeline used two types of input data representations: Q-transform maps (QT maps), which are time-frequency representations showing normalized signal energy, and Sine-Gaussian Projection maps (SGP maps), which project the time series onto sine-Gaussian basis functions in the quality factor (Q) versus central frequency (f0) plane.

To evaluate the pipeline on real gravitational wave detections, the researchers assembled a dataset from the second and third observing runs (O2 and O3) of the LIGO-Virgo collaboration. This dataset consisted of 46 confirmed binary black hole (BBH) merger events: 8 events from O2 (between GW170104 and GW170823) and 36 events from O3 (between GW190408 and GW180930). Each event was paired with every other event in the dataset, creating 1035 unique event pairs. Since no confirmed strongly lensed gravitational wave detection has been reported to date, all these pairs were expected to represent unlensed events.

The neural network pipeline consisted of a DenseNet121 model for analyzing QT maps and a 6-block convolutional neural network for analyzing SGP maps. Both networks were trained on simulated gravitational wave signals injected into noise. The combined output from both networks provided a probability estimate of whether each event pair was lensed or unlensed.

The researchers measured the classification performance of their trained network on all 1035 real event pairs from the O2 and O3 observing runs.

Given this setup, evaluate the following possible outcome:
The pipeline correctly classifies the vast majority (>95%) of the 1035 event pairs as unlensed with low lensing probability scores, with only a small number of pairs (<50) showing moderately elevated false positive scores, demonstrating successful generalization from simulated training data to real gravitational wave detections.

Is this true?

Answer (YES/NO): YES